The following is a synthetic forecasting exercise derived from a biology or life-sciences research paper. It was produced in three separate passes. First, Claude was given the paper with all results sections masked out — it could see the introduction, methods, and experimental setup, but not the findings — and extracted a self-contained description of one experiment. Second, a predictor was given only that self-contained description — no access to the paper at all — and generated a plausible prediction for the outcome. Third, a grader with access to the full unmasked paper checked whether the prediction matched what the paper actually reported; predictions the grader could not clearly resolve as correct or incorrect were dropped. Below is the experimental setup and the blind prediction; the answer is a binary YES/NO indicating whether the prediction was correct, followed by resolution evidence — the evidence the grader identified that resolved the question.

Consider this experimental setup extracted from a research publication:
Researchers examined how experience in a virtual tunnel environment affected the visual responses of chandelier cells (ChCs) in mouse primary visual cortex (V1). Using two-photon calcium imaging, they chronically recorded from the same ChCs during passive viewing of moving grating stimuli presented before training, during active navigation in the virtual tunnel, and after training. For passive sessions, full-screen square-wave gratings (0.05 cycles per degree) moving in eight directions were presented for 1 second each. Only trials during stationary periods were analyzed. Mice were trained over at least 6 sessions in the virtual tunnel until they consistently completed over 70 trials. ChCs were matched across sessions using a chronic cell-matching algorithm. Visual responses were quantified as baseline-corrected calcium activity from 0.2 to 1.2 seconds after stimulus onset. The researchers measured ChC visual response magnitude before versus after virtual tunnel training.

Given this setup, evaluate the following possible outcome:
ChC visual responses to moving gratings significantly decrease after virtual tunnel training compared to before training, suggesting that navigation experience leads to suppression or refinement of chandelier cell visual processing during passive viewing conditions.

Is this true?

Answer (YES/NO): YES